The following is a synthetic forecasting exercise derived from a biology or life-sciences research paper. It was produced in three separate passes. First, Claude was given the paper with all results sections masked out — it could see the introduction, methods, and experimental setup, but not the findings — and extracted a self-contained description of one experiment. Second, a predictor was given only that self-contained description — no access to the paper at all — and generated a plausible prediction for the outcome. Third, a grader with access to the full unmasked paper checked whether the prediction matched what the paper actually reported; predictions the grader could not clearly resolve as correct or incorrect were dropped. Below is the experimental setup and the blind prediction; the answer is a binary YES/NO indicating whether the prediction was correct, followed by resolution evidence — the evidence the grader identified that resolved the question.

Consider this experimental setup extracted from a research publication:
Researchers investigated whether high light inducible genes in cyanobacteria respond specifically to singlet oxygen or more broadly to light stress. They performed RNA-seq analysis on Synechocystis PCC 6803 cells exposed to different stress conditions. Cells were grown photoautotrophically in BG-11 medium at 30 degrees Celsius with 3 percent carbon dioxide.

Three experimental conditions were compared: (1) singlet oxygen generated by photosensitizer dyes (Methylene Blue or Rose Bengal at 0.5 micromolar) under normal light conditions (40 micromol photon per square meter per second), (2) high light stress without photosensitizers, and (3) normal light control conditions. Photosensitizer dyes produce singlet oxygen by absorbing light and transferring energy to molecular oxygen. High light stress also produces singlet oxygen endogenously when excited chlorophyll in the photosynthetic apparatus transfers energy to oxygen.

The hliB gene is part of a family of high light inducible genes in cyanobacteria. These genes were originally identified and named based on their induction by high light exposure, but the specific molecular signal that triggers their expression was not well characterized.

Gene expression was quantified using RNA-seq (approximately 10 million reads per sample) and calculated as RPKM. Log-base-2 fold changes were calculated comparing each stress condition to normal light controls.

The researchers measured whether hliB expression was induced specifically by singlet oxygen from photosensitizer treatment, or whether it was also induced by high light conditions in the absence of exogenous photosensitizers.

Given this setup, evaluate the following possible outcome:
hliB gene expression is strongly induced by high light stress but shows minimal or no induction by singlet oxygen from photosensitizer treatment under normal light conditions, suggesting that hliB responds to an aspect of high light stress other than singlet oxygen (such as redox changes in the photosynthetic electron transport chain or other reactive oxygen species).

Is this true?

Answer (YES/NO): NO